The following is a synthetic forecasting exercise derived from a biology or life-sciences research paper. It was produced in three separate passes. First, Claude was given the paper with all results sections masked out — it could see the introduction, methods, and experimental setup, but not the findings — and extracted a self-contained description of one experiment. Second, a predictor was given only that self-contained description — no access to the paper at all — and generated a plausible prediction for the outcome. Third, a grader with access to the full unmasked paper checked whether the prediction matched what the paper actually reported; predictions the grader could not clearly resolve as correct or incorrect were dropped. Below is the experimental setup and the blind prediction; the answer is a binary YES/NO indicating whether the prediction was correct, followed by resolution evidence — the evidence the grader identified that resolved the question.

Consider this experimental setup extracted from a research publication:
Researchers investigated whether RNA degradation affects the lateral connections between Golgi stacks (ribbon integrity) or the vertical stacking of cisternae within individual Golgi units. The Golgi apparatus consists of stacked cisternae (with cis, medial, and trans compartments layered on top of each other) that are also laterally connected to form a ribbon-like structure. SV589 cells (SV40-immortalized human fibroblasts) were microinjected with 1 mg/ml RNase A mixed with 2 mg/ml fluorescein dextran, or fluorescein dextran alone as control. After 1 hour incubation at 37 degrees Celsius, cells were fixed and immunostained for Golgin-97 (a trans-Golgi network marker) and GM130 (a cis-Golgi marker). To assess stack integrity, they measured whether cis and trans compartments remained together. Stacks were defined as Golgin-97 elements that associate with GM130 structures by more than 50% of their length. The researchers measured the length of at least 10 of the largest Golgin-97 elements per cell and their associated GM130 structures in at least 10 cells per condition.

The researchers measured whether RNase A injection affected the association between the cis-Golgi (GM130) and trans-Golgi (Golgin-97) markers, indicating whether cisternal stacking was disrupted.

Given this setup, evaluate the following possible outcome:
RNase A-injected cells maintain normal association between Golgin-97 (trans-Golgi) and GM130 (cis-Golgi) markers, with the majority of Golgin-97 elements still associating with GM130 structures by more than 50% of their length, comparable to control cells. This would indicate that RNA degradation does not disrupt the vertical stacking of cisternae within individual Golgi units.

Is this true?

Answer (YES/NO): YES